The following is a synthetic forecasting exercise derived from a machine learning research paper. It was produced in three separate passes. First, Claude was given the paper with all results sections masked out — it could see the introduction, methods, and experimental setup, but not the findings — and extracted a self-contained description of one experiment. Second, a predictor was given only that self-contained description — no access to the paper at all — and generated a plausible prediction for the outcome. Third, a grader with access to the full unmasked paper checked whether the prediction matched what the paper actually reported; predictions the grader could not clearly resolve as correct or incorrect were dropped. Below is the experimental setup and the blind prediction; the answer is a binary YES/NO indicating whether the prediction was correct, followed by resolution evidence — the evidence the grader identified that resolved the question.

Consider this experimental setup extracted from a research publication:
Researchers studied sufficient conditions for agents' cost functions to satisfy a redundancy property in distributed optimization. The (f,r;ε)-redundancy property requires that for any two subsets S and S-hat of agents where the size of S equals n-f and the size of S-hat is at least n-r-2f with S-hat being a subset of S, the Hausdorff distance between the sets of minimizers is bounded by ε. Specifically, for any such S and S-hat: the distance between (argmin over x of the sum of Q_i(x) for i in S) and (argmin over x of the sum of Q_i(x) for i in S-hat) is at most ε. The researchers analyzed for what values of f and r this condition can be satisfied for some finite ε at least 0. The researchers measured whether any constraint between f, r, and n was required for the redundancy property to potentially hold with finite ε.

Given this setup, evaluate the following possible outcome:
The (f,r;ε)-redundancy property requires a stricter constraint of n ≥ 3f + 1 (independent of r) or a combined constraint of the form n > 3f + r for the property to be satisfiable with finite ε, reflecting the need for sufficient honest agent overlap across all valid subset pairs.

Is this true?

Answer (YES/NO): NO